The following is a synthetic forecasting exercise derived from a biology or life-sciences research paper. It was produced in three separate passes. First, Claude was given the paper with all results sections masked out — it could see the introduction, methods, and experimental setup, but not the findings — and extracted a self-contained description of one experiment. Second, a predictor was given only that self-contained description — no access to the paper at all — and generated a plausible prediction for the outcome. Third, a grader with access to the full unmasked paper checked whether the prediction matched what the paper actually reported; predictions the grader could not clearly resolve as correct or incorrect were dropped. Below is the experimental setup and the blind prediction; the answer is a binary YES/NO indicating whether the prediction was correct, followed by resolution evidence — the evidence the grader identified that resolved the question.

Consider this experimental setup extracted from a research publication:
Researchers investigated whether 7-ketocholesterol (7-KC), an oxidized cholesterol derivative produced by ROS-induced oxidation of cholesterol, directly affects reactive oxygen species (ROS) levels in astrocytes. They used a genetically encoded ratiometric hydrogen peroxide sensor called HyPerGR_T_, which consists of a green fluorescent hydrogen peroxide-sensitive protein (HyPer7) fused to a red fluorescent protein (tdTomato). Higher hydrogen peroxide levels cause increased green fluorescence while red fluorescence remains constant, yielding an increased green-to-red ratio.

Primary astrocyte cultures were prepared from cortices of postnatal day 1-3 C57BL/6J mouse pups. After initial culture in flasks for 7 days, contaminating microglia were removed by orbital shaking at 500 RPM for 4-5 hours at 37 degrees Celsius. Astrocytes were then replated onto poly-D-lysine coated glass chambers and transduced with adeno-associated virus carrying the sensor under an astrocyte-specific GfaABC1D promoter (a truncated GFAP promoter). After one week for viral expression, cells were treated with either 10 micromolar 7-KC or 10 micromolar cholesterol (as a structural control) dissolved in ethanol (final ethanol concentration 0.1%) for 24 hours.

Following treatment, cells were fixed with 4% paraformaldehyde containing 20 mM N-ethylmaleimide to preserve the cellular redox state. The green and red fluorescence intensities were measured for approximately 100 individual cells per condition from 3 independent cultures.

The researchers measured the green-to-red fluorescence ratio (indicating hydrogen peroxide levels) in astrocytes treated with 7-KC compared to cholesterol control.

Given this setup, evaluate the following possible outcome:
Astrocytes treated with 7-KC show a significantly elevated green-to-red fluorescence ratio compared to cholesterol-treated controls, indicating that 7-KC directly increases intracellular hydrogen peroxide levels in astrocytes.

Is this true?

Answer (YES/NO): NO